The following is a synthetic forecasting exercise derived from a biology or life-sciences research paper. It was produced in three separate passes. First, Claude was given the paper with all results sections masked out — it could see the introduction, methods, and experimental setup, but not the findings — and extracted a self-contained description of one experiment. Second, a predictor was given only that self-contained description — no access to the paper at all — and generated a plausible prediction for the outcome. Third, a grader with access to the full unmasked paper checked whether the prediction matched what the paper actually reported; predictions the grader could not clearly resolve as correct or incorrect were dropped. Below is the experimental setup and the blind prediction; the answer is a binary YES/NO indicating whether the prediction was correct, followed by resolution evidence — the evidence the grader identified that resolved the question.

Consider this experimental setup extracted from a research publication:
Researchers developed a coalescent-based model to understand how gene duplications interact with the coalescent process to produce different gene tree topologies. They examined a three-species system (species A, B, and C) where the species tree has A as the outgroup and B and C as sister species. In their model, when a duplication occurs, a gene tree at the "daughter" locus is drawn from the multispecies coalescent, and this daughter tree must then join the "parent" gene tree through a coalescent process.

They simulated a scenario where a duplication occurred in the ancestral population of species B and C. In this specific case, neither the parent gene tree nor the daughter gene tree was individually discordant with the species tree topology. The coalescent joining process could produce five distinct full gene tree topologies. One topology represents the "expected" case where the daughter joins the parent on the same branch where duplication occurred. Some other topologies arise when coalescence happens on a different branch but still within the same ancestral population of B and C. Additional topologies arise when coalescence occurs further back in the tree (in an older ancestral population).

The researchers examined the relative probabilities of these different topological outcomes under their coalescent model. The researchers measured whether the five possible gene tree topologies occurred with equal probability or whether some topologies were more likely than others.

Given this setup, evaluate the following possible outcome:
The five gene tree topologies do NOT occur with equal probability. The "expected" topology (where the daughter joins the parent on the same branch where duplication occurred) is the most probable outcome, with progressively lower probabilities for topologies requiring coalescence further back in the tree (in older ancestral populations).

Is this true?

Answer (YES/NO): NO